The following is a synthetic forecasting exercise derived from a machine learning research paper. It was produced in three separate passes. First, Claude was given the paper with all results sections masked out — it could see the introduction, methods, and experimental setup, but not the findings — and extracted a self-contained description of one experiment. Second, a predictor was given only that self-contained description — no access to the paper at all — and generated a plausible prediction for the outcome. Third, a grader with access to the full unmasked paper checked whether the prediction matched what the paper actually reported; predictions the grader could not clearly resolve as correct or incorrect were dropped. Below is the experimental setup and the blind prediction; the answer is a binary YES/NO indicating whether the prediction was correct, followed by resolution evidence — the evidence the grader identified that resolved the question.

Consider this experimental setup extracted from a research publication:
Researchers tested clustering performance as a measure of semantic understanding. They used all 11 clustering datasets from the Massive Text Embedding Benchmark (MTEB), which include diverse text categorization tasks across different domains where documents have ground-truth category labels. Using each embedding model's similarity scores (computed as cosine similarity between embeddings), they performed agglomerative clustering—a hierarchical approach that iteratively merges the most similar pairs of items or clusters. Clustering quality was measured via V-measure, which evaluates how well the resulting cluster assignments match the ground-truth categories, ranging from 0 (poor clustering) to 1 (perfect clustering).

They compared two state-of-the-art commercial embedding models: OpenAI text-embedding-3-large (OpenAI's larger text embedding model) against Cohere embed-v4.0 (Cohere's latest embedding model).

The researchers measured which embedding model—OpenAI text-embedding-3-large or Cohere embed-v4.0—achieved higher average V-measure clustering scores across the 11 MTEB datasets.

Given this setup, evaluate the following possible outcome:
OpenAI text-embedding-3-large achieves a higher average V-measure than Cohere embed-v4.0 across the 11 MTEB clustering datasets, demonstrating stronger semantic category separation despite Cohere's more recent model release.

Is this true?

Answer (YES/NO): YES